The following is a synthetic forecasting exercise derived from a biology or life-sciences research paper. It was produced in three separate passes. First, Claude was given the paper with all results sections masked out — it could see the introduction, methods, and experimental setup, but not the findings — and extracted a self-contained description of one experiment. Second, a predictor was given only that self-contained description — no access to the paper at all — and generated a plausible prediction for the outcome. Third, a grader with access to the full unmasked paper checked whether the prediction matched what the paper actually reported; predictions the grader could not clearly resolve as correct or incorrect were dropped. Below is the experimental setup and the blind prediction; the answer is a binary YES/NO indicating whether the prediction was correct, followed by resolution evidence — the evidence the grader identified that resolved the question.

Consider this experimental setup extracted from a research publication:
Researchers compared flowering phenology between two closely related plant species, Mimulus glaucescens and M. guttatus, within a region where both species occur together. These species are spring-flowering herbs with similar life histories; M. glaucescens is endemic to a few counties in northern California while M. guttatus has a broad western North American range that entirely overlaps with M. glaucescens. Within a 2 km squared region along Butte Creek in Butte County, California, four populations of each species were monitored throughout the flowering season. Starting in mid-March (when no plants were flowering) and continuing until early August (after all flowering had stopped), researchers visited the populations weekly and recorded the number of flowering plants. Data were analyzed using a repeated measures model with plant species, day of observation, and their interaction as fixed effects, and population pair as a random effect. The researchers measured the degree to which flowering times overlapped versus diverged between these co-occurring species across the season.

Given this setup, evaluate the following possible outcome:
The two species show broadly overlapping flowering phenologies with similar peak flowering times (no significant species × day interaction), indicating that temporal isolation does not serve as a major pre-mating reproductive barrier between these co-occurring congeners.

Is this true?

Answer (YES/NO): NO